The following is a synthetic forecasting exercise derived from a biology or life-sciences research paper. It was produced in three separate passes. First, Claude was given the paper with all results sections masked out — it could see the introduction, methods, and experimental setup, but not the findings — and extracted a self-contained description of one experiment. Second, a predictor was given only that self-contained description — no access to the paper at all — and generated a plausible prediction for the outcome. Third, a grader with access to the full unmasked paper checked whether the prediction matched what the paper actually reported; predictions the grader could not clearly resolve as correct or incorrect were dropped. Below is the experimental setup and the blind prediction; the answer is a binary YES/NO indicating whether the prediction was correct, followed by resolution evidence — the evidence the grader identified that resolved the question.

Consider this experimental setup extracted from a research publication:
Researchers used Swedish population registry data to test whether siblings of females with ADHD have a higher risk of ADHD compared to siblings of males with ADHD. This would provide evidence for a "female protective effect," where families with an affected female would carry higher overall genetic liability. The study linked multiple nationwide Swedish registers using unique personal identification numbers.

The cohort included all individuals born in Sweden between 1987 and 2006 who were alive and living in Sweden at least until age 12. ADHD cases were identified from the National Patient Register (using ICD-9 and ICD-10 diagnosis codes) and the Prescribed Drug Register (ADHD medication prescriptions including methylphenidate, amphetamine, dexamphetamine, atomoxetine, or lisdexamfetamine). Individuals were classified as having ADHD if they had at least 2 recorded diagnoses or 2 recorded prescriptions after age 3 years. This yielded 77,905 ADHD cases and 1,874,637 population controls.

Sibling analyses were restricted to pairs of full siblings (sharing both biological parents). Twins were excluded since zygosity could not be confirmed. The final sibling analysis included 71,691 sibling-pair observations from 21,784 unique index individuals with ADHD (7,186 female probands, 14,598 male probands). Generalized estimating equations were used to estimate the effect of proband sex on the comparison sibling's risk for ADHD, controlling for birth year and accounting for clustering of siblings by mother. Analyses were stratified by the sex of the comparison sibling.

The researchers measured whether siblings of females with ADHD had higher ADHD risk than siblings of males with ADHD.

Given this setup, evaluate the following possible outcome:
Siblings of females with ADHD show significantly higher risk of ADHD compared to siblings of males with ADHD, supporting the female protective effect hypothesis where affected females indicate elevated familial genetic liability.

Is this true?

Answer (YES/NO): YES